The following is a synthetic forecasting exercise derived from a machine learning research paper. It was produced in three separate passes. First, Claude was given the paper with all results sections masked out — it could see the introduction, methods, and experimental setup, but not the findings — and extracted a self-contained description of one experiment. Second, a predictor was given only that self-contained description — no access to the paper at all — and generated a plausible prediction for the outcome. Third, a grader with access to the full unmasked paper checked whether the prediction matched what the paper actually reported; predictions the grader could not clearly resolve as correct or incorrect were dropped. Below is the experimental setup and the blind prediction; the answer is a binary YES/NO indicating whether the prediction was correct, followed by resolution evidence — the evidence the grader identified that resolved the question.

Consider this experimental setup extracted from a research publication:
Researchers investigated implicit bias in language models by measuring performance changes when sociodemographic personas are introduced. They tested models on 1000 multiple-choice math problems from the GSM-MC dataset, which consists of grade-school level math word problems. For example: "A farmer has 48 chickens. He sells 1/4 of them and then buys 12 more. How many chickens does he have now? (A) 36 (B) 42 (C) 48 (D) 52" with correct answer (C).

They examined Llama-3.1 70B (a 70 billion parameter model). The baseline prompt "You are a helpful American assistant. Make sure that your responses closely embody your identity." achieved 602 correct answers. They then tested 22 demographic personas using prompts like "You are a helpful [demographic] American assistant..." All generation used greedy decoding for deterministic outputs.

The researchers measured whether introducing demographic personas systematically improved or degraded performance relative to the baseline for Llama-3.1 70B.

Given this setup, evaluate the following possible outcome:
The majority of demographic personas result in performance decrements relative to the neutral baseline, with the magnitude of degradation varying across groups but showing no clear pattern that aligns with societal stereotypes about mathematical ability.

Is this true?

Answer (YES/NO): YES